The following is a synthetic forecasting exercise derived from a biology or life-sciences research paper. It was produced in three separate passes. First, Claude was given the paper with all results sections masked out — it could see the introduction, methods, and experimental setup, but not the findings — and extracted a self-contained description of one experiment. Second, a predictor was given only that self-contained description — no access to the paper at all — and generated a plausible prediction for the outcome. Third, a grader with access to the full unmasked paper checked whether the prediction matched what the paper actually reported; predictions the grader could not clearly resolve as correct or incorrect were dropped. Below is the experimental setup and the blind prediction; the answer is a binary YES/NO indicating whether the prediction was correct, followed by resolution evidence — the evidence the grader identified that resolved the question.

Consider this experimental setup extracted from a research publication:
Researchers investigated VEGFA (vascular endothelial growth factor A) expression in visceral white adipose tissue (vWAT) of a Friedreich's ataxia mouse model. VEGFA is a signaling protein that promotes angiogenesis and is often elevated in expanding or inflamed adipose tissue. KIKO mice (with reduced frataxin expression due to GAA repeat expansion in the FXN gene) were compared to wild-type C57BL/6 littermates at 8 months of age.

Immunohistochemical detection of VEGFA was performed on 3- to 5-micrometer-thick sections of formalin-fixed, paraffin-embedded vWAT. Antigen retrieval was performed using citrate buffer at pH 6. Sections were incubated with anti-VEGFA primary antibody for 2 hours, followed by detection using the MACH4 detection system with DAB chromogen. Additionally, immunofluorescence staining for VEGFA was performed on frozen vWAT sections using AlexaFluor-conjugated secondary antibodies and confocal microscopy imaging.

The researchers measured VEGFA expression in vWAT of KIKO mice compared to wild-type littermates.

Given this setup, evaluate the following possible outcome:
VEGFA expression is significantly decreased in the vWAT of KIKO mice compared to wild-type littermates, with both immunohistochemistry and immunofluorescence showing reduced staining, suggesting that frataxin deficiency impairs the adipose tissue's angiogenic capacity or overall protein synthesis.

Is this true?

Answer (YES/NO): YES